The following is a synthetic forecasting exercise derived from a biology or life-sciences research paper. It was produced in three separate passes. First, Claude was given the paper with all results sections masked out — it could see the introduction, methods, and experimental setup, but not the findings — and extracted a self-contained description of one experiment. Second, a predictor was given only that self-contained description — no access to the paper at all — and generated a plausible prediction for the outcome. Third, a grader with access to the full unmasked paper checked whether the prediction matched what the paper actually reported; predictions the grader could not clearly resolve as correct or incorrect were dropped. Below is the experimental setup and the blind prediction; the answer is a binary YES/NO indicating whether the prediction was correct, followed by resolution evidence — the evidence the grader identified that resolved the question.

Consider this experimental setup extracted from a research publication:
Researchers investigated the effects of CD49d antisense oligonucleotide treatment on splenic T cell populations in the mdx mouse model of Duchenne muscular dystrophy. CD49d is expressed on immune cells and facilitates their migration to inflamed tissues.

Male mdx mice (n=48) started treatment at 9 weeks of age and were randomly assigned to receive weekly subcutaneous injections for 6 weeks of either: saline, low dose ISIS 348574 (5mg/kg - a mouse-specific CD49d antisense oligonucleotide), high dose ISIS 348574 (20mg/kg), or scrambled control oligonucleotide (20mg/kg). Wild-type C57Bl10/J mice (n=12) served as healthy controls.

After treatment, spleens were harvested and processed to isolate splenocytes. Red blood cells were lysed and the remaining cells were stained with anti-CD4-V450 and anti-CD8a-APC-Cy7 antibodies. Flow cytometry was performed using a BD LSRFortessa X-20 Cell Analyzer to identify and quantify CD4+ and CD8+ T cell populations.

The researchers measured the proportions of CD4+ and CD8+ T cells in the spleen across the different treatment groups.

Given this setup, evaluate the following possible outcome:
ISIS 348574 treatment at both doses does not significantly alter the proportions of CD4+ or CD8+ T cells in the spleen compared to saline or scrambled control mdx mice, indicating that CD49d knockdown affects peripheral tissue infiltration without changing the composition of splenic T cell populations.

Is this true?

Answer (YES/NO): NO